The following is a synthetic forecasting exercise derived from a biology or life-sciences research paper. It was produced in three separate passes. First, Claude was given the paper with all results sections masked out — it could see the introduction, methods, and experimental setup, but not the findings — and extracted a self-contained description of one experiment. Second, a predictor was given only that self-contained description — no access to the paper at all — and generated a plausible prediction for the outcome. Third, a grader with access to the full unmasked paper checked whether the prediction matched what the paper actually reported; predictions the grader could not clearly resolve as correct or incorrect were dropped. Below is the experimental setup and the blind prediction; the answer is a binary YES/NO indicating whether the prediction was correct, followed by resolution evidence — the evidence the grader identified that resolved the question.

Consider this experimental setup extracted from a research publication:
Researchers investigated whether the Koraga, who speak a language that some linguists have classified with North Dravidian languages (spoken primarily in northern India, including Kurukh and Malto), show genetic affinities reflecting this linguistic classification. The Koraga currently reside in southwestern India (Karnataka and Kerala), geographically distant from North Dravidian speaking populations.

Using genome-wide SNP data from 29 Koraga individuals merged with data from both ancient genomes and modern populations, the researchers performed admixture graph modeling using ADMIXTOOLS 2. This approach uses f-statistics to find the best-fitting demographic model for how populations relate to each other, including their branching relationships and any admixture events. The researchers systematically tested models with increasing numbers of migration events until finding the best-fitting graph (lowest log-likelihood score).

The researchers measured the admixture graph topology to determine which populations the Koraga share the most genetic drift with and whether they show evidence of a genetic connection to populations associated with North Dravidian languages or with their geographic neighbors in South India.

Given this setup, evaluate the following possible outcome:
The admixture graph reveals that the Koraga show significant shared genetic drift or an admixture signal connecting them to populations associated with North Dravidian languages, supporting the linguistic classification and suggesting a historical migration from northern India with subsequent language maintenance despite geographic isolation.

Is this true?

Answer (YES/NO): NO